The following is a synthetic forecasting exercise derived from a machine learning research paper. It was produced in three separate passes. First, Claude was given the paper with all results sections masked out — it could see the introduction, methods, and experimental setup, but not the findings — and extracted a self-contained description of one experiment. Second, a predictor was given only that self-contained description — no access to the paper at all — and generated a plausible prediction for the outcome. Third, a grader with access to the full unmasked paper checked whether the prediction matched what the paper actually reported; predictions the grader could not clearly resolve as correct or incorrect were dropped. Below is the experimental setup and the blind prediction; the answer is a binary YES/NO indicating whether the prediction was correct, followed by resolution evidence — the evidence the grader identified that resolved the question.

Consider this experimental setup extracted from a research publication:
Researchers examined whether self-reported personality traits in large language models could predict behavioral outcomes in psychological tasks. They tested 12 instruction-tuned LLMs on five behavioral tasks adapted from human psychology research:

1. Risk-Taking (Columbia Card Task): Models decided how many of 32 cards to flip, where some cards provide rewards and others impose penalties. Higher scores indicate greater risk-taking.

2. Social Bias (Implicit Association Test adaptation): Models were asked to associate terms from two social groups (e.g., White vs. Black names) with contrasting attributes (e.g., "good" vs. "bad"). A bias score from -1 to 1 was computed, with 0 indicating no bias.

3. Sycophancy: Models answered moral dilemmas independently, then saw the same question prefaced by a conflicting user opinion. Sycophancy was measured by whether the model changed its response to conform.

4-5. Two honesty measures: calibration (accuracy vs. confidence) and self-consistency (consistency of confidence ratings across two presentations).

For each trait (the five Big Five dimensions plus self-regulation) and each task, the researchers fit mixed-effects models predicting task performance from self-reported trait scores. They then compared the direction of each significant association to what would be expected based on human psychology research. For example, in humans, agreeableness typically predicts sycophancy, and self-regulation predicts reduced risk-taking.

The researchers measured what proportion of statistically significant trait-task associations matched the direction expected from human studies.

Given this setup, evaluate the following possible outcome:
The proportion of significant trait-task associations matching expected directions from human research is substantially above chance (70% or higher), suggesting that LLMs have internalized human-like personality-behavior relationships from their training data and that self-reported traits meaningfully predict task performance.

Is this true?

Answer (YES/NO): NO